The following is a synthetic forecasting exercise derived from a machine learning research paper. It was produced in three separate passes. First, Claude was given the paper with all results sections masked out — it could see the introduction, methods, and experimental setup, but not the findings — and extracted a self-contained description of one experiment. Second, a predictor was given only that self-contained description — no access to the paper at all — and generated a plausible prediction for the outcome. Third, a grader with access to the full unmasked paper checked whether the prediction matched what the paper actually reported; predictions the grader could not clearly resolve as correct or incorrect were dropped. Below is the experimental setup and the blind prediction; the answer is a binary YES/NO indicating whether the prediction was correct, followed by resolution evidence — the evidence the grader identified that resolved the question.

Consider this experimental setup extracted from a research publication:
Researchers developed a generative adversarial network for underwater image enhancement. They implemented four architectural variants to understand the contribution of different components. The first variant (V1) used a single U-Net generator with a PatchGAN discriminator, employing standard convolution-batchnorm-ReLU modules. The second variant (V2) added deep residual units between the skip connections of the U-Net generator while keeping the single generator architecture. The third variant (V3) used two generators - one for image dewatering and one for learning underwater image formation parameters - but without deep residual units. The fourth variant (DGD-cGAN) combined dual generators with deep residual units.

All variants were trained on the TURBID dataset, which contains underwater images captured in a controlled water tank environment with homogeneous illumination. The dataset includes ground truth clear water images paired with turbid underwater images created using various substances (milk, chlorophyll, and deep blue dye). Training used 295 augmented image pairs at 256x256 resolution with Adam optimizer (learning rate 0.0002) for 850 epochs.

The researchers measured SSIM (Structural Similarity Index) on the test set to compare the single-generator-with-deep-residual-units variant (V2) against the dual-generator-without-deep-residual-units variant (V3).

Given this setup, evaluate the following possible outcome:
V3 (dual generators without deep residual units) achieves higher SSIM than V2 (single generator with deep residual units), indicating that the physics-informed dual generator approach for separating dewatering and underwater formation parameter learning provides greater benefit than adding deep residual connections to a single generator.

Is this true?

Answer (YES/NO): NO